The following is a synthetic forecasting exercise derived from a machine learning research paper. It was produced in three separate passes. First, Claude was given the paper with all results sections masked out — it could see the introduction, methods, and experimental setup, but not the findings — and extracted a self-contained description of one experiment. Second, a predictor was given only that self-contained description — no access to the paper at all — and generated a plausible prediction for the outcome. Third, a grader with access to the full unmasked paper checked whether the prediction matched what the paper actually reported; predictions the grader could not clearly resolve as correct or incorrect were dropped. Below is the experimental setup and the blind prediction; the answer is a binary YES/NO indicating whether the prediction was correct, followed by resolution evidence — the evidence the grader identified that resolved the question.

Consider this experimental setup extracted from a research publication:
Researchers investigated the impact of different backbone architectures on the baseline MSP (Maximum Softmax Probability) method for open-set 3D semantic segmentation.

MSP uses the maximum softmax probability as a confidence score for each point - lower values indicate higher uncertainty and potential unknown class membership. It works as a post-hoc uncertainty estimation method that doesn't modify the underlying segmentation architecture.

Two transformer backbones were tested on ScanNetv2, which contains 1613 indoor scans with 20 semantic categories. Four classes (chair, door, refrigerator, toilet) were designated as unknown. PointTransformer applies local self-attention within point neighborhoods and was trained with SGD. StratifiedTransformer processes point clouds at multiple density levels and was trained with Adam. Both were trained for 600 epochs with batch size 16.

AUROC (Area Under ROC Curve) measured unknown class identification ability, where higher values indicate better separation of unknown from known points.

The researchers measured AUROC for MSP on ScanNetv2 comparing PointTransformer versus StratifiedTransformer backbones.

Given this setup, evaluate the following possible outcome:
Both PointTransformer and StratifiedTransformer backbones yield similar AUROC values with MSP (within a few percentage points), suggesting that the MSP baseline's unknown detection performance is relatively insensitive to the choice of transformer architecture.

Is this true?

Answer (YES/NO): YES